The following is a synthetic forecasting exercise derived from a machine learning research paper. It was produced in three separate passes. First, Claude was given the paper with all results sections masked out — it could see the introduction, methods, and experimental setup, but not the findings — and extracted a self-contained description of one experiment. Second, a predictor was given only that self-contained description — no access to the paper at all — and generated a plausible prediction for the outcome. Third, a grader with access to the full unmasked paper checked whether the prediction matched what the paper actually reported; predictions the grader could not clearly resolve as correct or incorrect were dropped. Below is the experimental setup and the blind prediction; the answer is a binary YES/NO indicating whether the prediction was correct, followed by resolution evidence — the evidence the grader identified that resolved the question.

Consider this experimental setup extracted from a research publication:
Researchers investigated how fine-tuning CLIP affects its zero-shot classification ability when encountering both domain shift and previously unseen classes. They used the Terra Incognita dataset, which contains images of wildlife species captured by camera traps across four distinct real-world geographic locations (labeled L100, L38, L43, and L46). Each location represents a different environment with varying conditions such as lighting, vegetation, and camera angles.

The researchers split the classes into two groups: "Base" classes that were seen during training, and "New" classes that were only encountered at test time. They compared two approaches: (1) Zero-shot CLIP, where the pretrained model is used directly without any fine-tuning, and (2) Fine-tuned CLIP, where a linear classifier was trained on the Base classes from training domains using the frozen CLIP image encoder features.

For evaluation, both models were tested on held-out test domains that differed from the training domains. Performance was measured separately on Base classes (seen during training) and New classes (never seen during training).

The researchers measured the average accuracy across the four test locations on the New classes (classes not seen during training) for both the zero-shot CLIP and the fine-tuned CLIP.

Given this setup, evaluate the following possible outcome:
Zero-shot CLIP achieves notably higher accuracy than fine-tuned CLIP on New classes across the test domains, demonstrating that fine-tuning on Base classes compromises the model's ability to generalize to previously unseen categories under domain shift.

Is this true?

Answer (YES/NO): YES